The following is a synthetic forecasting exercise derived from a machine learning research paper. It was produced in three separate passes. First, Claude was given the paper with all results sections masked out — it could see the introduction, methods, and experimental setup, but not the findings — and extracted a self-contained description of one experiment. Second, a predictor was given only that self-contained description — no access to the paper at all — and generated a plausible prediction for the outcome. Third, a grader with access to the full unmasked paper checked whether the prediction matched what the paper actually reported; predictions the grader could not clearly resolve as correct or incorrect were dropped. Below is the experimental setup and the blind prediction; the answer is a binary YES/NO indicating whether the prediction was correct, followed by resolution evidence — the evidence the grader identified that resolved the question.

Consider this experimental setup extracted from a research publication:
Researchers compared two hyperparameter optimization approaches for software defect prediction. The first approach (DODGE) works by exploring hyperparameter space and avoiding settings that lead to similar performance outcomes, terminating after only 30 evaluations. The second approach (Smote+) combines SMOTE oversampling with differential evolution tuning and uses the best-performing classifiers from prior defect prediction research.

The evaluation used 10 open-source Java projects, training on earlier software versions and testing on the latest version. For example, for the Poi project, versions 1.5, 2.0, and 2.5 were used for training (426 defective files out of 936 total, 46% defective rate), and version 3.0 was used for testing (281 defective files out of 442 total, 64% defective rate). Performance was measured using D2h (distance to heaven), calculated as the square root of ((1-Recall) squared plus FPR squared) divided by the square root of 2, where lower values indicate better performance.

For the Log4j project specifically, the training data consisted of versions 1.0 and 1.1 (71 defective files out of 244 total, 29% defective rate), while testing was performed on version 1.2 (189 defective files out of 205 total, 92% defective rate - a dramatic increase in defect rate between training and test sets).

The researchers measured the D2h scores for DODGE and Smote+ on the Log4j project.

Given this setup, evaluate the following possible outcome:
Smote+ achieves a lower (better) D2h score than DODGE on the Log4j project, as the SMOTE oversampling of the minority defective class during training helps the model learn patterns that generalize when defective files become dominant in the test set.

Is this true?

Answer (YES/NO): YES